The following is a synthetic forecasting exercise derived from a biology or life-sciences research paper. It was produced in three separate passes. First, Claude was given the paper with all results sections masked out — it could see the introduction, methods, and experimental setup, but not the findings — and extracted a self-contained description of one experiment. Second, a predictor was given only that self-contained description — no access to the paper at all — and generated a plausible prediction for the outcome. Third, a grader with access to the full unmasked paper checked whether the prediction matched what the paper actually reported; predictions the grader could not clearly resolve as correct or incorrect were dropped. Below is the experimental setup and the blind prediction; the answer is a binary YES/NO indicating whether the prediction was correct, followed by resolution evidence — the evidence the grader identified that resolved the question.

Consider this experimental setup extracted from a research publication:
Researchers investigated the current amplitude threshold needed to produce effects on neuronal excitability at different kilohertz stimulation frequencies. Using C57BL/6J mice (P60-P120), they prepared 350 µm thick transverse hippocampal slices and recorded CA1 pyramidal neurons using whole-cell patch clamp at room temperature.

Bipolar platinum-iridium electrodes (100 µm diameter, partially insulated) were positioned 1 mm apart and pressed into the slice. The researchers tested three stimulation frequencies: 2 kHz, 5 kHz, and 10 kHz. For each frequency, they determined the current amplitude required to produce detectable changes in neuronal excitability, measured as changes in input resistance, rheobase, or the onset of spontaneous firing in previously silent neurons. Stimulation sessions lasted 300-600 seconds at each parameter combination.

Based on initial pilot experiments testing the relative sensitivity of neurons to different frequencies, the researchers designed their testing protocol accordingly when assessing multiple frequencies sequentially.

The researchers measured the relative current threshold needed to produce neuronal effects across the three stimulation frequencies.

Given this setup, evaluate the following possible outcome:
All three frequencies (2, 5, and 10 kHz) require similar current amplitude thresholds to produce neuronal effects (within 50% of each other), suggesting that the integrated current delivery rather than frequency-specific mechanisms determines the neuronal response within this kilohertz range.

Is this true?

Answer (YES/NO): NO